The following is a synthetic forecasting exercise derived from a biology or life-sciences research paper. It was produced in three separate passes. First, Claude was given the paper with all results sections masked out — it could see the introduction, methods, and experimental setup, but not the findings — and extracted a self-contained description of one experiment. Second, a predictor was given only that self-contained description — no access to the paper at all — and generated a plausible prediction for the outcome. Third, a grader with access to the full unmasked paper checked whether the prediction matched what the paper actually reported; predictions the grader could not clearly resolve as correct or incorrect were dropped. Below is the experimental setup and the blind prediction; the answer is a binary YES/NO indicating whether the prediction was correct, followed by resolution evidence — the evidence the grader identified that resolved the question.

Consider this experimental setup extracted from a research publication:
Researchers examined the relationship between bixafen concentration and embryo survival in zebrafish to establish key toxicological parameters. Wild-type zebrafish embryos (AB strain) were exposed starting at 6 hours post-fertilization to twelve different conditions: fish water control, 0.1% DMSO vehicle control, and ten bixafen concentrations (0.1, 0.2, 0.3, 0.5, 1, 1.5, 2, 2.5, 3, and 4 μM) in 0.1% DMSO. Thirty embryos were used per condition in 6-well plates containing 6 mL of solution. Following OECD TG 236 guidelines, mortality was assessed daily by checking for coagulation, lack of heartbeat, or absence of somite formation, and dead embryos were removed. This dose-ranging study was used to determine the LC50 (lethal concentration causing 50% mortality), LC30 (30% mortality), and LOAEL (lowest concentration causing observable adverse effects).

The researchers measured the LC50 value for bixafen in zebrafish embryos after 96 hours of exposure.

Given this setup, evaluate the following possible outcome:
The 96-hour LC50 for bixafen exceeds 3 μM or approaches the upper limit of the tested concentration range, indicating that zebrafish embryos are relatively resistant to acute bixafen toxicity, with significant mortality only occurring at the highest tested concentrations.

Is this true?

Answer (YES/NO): NO